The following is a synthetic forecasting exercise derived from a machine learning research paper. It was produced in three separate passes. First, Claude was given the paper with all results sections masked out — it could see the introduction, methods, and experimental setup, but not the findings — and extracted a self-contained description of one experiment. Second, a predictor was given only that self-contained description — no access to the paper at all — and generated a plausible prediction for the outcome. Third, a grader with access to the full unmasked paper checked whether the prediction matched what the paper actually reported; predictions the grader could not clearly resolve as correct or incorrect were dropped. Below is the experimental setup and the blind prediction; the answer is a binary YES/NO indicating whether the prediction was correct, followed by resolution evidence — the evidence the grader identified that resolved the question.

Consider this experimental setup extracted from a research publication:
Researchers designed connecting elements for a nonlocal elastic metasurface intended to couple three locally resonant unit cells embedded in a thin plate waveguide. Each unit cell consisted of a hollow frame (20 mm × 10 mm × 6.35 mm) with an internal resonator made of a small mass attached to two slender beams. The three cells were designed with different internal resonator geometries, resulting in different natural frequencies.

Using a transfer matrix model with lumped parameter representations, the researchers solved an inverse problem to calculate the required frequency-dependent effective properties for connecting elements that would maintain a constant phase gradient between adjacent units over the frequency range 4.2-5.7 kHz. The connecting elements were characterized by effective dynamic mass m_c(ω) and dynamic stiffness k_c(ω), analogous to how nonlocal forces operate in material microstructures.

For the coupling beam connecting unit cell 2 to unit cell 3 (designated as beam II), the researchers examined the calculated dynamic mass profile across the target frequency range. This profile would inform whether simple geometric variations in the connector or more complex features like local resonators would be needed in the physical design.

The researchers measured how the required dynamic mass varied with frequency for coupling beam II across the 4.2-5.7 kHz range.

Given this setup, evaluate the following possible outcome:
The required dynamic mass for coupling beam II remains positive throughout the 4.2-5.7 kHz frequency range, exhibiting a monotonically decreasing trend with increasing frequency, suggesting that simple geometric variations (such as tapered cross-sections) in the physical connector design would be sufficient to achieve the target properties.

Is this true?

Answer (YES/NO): NO